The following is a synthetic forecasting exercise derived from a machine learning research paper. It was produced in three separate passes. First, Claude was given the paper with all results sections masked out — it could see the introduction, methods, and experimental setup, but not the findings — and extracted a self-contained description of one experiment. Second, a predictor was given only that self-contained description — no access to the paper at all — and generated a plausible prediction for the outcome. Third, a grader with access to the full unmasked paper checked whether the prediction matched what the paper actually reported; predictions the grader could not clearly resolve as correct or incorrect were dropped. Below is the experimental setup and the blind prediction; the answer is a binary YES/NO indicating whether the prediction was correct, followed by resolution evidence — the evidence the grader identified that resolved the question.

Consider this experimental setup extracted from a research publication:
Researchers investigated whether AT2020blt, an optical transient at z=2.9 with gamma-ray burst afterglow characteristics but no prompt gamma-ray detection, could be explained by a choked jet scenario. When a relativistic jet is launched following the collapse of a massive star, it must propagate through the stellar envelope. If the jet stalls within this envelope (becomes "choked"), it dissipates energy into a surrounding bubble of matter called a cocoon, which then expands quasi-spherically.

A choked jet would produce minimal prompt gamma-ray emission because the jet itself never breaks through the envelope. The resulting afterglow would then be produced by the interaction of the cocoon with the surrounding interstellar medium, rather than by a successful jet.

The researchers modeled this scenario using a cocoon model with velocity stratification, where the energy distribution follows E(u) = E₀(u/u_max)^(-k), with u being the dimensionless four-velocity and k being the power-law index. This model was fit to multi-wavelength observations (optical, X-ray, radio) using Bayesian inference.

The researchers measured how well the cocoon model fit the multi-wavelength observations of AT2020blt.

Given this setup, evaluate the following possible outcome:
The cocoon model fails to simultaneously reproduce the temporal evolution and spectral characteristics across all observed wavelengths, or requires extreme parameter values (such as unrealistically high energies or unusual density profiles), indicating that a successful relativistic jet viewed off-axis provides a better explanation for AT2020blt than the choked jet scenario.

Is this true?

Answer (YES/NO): NO